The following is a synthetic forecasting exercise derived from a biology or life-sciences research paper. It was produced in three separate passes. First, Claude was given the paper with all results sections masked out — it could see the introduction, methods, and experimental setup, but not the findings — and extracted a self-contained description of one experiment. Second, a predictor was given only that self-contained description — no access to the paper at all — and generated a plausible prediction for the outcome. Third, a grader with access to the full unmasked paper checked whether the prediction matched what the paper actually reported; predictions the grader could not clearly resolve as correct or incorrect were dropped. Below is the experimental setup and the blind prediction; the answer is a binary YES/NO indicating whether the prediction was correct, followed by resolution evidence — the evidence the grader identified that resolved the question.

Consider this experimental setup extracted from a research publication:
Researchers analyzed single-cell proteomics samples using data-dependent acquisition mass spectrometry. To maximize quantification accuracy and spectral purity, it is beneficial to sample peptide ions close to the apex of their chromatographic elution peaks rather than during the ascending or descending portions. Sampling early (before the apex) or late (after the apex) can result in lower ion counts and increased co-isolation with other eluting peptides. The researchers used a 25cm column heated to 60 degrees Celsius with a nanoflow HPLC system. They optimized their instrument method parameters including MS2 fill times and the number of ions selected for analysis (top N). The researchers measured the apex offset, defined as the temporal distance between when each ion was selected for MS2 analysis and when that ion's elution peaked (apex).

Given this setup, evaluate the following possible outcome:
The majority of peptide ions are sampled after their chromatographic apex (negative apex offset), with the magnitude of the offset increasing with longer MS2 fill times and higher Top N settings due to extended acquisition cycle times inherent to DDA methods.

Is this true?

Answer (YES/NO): NO